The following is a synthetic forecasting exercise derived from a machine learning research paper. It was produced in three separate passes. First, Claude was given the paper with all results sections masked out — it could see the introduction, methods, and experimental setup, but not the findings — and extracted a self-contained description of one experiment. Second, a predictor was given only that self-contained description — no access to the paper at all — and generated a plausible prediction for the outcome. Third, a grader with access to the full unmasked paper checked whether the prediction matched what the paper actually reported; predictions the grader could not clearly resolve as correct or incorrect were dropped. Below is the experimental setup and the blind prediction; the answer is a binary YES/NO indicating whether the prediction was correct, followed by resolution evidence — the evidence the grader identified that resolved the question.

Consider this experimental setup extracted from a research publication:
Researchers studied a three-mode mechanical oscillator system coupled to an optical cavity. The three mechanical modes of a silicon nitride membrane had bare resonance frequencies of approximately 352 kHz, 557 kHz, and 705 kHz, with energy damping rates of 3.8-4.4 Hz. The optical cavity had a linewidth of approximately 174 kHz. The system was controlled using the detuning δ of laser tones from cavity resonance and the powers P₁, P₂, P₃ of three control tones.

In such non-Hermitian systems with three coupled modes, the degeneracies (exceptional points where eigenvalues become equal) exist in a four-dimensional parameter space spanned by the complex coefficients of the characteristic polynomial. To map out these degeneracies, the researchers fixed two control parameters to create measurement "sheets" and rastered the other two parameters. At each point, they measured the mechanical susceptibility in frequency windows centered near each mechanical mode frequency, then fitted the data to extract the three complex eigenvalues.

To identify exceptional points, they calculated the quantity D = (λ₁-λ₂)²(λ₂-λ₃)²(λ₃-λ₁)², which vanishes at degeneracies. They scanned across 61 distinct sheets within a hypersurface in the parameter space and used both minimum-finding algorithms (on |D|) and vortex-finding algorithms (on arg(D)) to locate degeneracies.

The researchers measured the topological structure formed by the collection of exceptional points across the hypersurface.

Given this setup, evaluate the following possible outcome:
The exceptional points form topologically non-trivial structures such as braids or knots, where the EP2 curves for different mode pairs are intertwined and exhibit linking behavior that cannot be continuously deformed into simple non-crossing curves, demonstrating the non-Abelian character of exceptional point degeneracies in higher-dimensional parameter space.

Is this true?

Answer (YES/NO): NO